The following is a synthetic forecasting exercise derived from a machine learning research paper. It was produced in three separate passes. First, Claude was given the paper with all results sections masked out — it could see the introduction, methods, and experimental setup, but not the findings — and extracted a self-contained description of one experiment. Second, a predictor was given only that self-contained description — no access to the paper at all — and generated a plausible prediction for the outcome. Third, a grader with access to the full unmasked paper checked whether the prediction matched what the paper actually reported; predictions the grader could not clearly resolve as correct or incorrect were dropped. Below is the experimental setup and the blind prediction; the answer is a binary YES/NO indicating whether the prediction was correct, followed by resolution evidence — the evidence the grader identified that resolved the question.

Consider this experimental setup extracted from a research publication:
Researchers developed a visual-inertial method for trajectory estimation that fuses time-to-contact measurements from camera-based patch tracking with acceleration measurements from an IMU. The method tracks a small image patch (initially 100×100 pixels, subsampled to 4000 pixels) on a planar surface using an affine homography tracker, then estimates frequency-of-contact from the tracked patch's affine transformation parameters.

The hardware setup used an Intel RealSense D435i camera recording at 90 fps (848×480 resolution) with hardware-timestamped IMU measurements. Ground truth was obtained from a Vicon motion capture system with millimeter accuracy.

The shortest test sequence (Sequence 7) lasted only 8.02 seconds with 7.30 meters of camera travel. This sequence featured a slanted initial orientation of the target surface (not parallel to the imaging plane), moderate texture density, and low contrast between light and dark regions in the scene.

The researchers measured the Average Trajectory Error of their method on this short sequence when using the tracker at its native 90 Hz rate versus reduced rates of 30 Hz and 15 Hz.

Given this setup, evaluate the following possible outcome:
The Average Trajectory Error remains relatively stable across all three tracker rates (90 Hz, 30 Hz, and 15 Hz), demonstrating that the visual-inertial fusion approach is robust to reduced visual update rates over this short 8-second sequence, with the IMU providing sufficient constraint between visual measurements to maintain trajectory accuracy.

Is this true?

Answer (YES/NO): NO